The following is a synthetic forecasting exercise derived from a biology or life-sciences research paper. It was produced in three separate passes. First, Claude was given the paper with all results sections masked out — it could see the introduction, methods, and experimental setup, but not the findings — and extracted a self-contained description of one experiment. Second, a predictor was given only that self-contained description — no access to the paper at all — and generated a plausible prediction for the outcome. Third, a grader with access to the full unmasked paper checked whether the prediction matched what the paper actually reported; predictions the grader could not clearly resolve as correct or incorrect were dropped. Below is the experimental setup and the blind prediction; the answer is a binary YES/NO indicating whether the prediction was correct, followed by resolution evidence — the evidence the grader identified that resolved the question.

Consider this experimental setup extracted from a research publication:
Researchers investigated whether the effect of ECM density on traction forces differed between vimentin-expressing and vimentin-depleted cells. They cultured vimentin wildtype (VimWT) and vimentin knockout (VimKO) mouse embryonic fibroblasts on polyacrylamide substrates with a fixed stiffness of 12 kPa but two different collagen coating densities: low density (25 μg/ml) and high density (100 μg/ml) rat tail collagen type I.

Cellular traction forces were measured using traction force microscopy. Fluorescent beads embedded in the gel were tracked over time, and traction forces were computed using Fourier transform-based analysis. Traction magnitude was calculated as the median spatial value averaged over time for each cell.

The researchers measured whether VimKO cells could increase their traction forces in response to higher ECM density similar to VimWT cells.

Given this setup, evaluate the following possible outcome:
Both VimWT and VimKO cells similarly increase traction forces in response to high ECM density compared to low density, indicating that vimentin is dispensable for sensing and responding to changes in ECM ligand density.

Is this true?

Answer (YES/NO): NO